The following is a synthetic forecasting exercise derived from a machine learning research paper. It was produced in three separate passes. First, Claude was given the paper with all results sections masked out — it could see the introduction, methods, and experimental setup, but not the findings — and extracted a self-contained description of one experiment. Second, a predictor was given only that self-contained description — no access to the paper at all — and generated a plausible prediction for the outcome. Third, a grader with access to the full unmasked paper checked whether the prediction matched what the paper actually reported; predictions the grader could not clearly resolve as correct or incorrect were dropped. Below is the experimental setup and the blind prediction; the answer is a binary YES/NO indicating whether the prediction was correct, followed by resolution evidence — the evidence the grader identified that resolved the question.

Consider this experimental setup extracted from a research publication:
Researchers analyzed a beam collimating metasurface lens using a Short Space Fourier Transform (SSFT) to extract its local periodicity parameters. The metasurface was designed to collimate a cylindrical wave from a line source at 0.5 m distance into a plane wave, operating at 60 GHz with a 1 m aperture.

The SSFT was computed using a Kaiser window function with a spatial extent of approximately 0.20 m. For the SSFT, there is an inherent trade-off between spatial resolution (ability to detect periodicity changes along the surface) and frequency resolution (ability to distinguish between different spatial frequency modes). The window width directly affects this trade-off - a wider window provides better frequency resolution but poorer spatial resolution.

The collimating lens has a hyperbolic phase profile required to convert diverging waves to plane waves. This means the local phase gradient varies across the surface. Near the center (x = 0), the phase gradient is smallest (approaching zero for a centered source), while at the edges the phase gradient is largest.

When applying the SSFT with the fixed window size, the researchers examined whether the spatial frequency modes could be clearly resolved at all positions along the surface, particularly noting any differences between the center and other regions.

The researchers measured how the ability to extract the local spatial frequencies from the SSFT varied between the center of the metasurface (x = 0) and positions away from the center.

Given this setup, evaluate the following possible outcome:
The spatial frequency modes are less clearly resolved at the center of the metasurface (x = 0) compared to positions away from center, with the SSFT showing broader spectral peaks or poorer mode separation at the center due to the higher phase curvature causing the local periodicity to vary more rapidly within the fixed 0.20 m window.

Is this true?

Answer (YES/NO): NO